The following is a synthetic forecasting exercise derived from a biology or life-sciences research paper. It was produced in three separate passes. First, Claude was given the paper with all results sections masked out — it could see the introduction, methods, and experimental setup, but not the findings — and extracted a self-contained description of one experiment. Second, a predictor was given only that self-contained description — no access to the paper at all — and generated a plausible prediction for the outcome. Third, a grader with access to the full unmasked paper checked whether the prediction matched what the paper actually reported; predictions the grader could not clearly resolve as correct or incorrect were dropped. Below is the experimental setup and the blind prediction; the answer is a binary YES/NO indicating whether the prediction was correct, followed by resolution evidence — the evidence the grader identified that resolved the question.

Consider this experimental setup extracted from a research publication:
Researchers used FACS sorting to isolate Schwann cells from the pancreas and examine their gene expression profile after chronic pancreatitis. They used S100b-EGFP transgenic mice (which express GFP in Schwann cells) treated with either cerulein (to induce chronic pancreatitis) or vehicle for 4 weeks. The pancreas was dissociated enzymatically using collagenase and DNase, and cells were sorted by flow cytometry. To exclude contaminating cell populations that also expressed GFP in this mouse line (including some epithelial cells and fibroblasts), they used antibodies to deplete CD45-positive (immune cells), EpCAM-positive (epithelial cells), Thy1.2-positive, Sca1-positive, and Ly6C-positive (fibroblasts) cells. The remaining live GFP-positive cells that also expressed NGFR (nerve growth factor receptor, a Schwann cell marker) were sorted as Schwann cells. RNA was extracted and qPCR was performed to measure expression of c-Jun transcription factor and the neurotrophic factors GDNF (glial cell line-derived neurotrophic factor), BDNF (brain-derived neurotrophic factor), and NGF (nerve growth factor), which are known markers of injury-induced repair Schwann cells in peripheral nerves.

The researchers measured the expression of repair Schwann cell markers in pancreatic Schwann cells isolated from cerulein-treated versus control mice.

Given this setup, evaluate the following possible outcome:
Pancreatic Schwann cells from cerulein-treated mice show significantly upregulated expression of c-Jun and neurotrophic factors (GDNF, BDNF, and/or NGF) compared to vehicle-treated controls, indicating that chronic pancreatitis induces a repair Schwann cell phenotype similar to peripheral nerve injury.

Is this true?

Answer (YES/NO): YES